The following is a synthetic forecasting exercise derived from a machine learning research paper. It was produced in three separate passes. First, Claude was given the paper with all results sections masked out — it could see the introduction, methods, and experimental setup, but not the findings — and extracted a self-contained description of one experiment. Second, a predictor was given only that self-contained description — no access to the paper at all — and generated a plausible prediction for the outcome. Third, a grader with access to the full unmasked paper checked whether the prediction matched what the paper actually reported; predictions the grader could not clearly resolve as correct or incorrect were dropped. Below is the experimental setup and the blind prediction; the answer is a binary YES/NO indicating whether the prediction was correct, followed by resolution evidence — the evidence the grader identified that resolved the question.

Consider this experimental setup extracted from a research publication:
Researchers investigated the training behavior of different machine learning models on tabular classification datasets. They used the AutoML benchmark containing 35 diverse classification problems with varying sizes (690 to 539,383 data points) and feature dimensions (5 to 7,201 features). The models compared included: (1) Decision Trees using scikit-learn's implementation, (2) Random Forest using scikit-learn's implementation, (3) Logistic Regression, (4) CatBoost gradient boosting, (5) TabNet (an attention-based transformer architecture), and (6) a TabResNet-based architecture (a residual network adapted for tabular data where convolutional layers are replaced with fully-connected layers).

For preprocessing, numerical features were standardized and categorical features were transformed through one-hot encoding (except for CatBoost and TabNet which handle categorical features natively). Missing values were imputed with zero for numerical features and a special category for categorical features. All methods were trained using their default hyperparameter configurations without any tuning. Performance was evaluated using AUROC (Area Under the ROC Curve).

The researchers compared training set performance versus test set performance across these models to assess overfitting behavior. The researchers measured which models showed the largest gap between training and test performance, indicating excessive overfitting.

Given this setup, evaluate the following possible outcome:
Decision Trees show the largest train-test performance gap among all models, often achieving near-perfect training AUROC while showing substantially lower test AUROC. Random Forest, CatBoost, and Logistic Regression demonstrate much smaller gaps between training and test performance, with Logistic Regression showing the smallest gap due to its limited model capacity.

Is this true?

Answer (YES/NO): NO